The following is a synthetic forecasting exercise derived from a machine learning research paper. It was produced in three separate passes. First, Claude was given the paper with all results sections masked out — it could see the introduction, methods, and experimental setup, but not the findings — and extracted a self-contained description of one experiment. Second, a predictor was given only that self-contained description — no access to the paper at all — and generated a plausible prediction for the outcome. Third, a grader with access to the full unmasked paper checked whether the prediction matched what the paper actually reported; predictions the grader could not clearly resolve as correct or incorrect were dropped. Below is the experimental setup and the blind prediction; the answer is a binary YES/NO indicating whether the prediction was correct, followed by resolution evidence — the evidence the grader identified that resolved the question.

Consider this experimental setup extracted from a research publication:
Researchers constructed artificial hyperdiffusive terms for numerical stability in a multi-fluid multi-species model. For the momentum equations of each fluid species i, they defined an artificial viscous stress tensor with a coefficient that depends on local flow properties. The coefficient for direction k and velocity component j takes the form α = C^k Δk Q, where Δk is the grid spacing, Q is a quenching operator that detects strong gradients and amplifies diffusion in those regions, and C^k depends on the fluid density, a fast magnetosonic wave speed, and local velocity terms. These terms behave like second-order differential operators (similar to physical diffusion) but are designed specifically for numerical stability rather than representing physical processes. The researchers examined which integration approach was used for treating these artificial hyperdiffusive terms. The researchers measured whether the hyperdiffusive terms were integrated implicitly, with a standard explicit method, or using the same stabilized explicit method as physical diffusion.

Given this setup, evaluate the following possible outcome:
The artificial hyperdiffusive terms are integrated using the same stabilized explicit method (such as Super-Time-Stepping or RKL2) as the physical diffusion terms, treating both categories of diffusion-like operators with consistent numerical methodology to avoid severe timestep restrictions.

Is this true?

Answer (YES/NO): YES